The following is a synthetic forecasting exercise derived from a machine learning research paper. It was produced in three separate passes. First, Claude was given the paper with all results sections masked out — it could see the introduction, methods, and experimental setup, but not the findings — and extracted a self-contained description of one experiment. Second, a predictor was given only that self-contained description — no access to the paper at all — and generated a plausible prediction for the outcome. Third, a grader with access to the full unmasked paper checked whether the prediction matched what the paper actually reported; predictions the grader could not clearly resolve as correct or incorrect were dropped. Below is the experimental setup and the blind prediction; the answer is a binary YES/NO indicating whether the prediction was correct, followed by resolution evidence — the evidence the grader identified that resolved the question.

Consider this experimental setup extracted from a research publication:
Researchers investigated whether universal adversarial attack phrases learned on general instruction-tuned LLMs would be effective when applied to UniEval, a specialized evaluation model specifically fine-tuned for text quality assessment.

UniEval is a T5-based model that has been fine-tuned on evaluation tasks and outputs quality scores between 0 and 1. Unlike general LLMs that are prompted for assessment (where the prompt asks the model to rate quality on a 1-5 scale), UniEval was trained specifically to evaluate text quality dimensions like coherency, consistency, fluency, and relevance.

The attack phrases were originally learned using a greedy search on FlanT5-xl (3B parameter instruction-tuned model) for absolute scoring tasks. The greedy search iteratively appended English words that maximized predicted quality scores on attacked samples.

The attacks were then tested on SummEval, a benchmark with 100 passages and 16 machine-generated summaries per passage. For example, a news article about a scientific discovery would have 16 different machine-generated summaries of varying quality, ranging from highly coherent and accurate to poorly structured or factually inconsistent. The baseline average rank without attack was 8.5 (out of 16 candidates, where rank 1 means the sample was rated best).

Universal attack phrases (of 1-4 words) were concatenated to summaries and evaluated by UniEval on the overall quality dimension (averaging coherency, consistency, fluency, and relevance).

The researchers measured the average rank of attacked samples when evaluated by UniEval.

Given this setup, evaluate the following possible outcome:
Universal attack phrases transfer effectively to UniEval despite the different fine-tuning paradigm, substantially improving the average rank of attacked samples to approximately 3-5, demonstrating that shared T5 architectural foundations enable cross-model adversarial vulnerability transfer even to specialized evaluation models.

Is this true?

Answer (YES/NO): NO